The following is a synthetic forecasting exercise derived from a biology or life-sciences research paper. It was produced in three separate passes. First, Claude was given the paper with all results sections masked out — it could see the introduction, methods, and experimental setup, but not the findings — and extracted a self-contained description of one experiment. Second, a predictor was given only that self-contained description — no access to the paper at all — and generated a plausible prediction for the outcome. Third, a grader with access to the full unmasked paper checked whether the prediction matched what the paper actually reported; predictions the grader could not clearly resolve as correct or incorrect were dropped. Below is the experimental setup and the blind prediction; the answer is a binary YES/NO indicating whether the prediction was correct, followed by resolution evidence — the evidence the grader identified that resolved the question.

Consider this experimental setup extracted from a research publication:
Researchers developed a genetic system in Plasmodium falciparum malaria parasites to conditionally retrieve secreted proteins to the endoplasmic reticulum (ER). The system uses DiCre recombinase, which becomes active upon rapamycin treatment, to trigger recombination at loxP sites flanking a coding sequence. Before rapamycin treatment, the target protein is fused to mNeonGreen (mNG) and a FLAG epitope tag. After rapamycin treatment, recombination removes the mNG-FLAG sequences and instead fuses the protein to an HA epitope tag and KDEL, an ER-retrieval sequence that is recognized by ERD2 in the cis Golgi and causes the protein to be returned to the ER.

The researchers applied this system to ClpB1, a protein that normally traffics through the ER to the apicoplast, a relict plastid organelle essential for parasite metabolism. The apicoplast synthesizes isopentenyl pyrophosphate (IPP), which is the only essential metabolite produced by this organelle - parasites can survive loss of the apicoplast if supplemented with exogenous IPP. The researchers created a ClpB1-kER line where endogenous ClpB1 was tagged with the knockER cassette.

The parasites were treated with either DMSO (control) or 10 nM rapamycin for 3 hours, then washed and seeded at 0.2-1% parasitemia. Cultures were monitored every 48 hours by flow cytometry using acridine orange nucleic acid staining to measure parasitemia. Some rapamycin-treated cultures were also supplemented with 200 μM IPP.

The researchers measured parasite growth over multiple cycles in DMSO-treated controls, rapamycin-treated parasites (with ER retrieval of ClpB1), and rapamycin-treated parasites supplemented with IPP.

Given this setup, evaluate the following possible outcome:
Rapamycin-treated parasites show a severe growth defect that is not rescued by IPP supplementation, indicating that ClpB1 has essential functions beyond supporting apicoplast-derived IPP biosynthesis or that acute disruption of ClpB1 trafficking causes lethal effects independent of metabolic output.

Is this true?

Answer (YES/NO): NO